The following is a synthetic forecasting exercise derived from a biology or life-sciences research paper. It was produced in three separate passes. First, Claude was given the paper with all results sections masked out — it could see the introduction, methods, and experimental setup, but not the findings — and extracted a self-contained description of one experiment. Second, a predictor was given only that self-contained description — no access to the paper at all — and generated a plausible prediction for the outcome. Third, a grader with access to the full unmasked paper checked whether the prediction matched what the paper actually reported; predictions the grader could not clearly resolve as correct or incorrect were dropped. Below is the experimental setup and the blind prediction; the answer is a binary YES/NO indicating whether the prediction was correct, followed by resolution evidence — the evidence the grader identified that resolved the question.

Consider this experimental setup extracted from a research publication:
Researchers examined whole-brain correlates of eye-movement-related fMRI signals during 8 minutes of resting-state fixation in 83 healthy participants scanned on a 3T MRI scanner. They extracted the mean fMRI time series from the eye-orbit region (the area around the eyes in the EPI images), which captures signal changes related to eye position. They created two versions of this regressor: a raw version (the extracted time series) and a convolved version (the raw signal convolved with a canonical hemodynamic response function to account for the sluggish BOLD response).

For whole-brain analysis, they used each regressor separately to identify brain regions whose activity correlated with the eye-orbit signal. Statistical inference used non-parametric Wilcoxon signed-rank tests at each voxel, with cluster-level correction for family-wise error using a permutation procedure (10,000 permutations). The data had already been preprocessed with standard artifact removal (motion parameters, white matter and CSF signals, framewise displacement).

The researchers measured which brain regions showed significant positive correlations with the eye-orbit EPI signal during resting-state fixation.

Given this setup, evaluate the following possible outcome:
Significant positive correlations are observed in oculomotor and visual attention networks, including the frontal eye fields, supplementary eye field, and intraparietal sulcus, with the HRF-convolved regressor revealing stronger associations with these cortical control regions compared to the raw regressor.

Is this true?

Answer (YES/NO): NO